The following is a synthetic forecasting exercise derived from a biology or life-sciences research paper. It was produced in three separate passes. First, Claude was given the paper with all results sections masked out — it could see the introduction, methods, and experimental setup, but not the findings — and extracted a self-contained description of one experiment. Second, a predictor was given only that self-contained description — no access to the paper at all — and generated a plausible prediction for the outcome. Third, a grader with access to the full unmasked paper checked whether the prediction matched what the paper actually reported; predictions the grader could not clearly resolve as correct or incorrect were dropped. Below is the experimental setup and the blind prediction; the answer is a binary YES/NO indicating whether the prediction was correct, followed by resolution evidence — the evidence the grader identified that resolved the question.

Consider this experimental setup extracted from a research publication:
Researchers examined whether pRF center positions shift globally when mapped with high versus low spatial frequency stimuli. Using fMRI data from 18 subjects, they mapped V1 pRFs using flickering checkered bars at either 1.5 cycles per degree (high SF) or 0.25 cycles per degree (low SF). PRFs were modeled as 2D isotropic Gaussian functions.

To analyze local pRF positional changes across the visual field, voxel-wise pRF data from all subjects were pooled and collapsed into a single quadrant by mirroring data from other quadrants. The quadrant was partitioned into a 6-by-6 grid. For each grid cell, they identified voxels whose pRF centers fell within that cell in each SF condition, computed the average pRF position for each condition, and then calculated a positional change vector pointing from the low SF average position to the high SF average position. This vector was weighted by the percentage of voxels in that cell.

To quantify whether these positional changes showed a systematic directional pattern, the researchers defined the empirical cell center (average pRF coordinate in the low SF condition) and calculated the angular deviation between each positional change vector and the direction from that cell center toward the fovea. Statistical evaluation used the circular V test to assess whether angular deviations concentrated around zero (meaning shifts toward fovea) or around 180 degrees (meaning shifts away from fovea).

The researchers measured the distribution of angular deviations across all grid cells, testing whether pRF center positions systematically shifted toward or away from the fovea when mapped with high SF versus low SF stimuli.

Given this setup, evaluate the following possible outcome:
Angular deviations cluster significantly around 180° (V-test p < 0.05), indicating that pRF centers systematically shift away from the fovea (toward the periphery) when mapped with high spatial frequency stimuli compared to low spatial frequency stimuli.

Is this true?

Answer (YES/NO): NO